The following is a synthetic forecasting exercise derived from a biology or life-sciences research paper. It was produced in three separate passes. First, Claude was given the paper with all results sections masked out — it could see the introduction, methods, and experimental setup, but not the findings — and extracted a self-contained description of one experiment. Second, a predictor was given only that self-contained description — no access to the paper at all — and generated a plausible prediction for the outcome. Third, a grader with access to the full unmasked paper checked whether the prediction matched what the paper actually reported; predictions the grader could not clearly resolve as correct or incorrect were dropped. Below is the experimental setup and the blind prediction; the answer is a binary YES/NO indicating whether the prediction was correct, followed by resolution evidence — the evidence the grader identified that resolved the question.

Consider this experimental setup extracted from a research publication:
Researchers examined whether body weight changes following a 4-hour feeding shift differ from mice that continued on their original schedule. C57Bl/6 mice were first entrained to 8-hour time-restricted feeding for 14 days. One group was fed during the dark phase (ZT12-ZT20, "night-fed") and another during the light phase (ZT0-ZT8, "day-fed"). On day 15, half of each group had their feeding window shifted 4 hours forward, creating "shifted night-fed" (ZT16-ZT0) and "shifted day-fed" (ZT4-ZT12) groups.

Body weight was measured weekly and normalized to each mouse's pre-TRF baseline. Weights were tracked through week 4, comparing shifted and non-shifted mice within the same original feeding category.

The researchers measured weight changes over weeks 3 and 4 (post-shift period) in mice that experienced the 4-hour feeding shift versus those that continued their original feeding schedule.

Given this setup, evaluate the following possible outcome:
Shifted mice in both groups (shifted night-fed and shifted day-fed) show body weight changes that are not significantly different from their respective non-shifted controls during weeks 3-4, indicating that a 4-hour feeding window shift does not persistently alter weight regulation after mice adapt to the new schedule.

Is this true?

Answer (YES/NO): NO